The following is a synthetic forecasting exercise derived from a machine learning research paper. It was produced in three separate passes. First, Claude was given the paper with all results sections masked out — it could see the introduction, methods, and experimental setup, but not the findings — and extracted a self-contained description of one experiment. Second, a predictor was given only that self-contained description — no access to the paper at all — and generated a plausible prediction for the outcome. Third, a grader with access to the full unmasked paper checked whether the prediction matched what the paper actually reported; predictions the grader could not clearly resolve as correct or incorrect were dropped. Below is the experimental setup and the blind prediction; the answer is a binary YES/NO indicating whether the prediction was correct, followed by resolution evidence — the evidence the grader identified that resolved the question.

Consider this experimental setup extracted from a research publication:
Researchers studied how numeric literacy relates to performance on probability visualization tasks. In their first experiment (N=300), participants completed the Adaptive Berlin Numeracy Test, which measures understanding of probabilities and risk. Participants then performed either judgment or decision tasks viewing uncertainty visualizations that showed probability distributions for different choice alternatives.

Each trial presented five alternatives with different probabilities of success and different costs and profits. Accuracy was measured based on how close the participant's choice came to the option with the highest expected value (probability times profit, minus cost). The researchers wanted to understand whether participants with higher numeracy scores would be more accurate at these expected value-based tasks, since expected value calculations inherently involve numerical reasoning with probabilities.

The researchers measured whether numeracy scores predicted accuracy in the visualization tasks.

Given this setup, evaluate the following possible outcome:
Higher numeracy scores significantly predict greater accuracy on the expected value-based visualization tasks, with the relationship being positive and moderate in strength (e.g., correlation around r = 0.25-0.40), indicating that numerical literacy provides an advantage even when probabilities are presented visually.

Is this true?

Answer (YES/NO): NO